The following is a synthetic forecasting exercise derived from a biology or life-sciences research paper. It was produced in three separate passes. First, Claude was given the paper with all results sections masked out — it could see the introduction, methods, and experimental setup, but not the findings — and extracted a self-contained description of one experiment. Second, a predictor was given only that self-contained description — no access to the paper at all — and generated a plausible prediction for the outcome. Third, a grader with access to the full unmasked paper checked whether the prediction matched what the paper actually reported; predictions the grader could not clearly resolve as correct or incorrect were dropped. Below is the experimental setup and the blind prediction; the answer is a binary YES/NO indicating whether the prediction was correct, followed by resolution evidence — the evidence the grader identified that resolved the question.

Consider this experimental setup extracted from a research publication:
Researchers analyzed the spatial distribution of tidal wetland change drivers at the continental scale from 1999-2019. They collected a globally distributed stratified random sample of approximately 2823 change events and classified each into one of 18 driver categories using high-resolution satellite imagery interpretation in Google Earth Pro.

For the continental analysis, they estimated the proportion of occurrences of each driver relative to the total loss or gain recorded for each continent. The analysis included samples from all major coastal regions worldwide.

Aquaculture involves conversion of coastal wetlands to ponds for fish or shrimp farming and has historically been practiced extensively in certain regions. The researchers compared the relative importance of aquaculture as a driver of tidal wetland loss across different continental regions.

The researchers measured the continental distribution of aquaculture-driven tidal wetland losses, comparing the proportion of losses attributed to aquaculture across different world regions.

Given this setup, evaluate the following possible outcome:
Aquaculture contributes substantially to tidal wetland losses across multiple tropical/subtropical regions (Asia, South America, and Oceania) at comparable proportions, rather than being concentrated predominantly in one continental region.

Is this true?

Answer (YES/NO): NO